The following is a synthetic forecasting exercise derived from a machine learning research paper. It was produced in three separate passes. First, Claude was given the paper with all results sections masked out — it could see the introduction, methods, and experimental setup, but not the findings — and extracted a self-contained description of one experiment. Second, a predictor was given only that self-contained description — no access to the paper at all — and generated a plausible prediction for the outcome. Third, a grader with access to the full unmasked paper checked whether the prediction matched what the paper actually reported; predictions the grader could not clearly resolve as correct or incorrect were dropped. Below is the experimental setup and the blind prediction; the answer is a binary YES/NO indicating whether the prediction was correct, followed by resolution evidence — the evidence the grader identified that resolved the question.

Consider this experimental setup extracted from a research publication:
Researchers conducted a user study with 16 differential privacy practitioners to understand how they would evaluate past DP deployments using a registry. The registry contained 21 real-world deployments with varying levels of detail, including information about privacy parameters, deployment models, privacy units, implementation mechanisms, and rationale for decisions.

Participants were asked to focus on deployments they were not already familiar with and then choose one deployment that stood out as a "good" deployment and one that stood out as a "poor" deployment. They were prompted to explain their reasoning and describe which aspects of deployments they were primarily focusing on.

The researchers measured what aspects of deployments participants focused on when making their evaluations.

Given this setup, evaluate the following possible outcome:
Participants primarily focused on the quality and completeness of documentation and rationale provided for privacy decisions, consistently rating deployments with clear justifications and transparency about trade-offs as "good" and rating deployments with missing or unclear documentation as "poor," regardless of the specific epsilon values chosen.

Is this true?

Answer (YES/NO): NO